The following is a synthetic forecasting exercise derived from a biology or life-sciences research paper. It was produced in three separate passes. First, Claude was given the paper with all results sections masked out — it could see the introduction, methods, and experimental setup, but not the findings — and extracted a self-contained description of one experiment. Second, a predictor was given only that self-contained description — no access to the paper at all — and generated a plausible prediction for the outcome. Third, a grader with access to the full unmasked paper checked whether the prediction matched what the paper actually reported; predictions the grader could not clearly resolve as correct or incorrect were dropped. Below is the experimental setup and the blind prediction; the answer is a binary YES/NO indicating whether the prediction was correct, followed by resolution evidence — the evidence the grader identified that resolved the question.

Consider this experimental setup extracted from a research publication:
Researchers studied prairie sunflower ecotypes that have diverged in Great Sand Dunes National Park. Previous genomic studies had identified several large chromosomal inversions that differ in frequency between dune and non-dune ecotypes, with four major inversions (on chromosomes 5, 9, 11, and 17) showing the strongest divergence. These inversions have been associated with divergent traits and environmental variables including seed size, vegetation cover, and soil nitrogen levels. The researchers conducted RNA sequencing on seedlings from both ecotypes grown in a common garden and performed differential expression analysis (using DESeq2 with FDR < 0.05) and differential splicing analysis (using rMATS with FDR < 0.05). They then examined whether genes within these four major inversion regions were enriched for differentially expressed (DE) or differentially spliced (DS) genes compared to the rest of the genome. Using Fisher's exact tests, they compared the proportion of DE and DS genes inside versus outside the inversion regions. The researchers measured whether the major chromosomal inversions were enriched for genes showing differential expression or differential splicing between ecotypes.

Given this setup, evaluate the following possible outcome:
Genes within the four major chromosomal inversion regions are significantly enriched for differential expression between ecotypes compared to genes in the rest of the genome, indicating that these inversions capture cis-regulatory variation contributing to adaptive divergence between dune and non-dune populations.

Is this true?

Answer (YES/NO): YES